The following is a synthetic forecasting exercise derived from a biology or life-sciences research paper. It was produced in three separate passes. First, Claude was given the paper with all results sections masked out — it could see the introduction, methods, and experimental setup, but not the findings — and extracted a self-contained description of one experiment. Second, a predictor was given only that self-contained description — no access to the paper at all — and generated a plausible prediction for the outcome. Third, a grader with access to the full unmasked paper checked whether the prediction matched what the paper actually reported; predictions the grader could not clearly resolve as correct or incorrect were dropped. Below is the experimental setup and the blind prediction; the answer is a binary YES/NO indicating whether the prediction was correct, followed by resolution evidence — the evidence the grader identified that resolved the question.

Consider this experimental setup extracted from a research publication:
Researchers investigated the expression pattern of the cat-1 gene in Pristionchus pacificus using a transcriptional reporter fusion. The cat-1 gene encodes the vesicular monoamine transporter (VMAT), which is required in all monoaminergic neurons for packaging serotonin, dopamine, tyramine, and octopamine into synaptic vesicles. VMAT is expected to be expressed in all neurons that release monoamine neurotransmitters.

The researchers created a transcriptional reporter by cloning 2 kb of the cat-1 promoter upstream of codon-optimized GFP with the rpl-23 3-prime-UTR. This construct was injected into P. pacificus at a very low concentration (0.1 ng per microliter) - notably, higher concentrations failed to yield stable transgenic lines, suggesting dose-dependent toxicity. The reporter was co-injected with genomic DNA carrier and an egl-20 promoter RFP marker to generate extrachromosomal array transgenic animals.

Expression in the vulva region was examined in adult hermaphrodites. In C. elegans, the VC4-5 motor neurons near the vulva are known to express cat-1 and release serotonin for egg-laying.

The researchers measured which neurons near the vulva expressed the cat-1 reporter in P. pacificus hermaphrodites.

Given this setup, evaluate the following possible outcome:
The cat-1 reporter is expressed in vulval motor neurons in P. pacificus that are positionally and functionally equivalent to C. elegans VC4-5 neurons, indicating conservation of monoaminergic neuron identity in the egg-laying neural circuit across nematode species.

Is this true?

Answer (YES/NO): NO